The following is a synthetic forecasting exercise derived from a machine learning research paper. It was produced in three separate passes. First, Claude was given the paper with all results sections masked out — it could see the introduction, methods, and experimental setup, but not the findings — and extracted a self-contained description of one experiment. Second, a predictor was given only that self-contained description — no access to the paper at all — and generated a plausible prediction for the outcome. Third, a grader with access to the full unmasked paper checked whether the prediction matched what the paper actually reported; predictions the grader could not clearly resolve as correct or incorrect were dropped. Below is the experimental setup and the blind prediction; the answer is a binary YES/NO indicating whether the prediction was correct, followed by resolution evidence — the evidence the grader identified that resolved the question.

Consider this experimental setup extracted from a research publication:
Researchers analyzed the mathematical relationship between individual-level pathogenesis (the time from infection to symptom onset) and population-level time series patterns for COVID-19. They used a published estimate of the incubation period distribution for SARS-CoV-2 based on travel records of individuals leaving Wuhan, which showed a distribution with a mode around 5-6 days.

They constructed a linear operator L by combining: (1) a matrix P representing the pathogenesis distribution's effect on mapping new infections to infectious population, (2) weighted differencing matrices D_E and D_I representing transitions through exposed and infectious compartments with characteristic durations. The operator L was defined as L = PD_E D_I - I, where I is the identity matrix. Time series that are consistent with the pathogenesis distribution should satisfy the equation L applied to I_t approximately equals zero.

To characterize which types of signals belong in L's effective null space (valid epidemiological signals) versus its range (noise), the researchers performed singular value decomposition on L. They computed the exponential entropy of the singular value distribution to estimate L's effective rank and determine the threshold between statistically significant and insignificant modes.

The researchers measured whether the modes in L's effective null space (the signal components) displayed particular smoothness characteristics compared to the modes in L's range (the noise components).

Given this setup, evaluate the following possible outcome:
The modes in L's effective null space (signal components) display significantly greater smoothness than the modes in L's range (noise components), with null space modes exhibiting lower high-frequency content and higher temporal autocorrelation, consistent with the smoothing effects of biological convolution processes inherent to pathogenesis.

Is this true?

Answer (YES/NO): YES